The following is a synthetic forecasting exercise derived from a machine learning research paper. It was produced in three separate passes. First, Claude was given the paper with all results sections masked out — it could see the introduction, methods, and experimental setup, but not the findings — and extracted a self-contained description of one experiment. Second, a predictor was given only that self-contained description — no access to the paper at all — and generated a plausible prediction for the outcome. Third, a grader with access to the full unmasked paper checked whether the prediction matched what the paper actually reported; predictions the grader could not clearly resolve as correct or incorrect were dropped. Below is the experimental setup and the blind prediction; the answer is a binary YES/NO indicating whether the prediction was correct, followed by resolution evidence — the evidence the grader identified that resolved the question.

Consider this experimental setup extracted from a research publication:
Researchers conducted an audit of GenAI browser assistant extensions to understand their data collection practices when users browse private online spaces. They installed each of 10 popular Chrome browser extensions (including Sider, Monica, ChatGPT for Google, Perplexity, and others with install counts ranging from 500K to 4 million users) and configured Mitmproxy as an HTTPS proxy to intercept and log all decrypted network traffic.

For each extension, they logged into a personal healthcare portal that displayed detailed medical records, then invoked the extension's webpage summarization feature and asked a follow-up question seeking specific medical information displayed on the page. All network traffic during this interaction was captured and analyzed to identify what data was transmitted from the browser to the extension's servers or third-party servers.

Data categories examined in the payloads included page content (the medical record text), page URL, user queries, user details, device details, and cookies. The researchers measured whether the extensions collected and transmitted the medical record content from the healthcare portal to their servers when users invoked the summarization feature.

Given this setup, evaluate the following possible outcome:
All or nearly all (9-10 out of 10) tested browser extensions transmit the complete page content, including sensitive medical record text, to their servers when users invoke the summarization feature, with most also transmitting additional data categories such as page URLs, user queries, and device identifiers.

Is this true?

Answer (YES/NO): NO